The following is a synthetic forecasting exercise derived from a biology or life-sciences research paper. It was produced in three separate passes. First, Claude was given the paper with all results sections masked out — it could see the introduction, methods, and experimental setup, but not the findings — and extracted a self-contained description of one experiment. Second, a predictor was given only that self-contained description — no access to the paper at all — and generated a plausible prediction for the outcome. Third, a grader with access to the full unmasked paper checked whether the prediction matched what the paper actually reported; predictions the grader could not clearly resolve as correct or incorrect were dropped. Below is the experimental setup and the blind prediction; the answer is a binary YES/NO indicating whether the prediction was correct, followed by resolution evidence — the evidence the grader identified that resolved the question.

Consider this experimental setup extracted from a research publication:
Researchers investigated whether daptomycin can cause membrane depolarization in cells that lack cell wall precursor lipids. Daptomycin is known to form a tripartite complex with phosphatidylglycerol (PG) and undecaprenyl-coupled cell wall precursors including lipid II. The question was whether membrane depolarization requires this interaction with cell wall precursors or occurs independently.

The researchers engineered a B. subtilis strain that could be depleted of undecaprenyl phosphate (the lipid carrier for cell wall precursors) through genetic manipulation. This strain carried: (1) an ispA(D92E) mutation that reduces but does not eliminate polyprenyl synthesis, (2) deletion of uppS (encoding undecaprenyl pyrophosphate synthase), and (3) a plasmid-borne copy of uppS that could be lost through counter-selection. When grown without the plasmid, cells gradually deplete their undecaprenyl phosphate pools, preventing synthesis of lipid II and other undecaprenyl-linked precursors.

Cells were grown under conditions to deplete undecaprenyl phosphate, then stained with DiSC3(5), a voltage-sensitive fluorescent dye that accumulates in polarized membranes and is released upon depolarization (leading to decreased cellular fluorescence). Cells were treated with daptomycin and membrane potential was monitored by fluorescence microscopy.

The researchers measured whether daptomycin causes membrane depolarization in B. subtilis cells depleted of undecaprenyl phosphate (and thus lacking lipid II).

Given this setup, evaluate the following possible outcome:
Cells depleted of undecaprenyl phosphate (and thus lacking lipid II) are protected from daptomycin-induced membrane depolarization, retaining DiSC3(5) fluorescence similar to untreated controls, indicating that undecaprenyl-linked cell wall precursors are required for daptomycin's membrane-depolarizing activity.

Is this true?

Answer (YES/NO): NO